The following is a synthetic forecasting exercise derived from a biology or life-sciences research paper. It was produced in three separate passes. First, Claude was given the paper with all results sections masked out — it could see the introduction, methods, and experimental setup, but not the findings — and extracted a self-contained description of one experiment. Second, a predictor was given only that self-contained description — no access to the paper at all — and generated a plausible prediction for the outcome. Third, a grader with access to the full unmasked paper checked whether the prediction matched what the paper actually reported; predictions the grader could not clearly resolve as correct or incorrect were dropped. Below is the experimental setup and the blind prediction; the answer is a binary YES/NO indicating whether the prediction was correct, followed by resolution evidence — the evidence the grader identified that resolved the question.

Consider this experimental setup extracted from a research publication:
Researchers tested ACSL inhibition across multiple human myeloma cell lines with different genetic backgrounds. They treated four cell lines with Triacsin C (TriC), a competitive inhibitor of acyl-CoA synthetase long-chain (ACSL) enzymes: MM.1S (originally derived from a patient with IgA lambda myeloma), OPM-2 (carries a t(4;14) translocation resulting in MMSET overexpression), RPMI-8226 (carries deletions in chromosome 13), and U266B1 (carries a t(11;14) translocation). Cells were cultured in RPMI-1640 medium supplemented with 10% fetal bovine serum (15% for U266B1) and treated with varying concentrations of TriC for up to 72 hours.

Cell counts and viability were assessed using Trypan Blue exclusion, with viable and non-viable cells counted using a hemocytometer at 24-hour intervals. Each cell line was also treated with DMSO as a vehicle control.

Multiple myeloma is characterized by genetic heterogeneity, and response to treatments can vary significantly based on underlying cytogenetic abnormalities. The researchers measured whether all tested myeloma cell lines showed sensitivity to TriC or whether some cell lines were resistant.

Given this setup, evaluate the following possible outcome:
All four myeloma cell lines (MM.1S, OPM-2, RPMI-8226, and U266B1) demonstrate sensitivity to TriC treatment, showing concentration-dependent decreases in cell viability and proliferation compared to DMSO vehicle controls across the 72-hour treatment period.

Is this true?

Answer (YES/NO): NO